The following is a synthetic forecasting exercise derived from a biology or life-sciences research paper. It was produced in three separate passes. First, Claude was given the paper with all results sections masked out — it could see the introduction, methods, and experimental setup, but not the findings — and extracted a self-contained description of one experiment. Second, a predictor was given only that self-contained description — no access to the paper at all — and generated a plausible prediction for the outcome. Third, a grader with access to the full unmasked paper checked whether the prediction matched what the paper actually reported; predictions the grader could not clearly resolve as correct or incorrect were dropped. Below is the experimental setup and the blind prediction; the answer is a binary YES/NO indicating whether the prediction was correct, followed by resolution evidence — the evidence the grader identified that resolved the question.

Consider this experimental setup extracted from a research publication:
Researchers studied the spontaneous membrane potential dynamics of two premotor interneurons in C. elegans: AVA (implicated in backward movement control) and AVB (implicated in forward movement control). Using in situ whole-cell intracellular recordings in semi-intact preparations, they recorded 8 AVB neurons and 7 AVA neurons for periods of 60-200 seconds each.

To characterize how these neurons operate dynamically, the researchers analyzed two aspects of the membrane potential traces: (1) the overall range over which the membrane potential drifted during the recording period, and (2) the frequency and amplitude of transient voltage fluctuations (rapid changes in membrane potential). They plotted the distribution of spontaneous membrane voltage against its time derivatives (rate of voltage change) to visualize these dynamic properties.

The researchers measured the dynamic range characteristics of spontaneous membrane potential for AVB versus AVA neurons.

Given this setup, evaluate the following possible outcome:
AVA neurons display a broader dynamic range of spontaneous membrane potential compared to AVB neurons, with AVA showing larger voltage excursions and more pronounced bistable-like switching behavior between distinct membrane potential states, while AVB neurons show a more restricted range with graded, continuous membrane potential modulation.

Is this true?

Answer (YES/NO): NO